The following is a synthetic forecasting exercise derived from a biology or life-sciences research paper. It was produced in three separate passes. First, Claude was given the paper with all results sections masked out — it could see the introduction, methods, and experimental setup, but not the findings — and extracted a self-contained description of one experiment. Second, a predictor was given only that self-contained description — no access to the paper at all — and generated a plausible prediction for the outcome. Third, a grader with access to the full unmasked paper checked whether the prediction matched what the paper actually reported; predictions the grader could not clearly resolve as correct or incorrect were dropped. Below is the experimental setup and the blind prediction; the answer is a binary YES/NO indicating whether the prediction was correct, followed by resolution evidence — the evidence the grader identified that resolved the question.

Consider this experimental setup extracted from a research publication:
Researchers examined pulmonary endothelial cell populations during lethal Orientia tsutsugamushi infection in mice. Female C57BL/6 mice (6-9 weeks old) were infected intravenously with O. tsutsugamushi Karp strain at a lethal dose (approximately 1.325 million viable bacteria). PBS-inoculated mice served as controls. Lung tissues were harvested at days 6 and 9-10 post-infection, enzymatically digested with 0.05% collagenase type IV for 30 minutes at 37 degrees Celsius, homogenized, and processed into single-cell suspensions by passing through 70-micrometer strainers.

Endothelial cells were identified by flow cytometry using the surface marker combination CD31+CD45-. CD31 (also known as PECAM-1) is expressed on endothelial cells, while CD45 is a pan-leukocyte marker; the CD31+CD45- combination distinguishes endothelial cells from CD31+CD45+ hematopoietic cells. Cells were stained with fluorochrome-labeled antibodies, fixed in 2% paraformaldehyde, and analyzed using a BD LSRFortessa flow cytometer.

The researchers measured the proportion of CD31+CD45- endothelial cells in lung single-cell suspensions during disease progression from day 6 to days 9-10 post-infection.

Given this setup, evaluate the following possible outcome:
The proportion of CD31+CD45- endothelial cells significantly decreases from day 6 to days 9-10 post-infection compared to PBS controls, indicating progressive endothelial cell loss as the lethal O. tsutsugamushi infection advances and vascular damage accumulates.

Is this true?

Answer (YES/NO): NO